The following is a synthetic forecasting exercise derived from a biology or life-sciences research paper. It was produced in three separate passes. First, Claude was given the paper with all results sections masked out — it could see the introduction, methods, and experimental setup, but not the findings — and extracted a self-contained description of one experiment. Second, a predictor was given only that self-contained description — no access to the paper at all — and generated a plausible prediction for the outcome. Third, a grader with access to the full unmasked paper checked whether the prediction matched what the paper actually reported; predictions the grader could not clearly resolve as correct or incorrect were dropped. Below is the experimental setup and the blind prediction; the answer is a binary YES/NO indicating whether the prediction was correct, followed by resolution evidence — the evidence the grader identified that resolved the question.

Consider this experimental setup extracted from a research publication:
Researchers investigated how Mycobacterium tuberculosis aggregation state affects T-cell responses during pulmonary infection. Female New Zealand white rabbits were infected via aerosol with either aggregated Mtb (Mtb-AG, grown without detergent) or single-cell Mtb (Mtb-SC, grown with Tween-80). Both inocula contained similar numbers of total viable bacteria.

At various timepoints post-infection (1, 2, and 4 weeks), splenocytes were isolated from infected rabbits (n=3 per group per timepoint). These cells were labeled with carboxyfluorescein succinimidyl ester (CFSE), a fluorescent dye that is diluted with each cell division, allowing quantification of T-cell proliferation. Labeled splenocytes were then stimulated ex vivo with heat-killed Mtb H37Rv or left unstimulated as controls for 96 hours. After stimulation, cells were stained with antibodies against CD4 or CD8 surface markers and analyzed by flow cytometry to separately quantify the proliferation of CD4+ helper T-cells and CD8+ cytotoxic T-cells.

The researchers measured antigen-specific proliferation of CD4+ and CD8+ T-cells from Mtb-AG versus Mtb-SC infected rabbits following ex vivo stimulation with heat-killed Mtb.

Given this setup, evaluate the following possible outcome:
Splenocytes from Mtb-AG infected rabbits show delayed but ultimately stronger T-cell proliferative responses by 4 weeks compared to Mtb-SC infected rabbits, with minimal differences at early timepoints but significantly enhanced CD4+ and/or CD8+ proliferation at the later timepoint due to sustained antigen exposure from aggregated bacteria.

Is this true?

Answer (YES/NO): NO